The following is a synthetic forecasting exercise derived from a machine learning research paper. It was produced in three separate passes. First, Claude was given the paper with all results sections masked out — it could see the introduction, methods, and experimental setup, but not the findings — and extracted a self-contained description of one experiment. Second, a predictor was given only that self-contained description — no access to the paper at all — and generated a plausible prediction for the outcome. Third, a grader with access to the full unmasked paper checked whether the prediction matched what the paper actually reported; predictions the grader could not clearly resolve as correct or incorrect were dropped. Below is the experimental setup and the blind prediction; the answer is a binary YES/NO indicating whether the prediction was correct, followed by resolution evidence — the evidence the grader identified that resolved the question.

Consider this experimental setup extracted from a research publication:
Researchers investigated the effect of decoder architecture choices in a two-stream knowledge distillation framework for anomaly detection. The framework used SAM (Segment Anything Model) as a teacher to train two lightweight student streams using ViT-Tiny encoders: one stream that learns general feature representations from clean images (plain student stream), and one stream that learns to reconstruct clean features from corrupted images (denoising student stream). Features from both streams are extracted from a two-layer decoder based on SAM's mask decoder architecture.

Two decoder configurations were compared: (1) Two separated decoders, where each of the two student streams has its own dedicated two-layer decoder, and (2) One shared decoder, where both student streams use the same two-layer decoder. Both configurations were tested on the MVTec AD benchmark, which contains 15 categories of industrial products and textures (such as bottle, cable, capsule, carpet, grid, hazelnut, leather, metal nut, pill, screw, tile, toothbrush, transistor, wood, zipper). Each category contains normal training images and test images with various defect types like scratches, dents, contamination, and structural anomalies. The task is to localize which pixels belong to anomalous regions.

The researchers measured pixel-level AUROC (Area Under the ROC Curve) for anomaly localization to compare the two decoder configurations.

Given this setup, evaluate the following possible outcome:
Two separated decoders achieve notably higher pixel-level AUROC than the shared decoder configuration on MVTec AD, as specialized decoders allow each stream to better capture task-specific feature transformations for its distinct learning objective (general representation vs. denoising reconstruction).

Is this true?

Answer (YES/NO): NO